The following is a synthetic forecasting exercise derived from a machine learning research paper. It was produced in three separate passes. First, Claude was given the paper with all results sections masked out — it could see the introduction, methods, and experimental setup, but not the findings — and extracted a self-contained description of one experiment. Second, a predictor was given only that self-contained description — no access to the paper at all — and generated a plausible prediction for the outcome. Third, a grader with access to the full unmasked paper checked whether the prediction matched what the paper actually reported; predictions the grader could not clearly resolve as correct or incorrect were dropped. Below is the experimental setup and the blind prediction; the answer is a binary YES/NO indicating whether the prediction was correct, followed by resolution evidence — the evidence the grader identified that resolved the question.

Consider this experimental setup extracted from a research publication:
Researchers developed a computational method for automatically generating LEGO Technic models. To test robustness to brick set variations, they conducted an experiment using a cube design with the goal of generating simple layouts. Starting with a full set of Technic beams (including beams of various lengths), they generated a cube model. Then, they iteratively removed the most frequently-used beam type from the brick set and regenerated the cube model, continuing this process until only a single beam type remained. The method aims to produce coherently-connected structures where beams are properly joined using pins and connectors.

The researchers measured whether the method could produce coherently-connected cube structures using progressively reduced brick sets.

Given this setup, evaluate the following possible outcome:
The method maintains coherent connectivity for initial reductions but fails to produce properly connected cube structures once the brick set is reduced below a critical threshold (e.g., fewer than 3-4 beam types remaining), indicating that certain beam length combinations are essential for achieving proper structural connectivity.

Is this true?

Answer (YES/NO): NO